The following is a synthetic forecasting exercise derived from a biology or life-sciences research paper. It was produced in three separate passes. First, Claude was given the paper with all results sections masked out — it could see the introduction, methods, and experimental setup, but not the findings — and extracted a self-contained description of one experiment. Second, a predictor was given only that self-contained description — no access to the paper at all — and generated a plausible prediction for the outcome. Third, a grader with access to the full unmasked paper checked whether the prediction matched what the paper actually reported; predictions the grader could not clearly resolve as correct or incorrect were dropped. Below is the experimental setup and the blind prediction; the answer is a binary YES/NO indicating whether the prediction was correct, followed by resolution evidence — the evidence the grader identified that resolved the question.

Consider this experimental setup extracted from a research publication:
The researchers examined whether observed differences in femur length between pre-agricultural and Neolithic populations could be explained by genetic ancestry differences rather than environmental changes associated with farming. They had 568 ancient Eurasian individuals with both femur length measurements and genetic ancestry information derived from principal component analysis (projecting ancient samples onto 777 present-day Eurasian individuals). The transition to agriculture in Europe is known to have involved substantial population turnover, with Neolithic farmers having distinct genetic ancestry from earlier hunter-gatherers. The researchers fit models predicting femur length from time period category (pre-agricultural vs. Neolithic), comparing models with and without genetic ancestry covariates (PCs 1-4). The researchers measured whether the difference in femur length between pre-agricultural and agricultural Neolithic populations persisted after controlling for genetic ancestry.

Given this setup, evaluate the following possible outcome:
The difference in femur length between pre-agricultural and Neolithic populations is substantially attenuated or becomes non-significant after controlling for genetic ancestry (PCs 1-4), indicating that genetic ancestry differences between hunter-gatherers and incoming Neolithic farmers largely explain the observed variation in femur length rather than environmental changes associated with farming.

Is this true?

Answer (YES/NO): YES